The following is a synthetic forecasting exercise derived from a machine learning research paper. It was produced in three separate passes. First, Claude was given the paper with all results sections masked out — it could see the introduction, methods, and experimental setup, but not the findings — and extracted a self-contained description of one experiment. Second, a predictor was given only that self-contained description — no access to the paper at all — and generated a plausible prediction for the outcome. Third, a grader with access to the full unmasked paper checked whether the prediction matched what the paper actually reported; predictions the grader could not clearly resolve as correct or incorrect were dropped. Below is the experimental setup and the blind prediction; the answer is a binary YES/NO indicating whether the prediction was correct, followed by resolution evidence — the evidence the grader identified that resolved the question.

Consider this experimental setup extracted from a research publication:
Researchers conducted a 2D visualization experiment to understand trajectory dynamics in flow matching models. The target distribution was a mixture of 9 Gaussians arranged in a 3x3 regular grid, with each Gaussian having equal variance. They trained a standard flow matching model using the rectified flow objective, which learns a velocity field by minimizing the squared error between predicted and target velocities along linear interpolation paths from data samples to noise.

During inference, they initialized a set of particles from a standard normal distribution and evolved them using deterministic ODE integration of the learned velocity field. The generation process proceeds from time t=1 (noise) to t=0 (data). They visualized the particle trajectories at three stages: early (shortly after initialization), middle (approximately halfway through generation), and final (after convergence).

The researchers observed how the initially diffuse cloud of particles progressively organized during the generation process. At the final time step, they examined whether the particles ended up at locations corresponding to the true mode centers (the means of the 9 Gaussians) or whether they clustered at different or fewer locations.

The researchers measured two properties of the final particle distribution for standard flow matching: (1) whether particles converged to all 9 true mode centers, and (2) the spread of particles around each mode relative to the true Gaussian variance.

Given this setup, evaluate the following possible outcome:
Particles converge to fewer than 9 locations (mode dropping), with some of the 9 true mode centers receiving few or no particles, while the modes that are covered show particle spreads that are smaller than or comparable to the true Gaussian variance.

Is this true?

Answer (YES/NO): NO